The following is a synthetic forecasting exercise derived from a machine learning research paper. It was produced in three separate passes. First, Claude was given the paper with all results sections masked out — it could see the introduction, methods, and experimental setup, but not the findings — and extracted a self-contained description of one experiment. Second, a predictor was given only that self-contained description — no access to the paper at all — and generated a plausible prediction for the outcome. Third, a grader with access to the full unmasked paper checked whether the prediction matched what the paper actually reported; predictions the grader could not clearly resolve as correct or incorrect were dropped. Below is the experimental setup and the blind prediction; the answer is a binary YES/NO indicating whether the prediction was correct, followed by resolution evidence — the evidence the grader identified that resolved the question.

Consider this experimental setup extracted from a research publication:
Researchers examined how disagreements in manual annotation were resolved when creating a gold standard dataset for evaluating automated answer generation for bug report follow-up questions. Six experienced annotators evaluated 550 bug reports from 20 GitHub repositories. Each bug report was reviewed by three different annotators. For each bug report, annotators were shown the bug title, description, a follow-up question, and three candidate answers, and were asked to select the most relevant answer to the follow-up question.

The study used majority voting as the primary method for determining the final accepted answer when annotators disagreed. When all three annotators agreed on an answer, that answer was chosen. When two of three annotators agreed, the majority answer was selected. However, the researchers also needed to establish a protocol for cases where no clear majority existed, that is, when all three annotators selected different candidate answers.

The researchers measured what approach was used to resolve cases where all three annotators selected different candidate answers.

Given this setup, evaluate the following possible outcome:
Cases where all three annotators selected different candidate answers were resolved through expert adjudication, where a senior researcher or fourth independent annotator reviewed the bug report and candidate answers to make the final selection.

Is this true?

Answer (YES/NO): NO